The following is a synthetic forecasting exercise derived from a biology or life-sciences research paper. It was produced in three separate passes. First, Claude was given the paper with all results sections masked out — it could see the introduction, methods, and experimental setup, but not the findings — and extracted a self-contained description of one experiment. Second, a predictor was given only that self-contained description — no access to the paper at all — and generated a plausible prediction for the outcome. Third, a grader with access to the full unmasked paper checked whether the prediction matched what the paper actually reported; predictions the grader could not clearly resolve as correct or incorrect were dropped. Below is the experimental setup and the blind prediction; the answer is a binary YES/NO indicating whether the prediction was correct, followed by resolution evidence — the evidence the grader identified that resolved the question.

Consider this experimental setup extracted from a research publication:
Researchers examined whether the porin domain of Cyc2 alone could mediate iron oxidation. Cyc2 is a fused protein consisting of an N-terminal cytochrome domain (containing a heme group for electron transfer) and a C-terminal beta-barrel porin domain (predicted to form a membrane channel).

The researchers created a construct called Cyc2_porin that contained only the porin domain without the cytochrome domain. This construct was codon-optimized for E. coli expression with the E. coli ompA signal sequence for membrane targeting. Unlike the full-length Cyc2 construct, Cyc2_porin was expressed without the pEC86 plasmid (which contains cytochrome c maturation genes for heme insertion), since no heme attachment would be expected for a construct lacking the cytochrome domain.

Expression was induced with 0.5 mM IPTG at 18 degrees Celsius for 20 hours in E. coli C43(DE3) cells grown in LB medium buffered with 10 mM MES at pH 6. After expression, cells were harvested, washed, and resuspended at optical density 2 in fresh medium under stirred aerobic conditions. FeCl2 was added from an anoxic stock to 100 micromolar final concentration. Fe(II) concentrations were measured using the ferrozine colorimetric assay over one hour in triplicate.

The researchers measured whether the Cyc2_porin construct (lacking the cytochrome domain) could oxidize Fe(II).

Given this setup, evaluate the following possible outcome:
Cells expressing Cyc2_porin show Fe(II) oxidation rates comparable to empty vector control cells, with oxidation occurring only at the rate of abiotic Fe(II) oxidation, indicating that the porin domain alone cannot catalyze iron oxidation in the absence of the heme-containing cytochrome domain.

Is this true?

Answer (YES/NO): YES